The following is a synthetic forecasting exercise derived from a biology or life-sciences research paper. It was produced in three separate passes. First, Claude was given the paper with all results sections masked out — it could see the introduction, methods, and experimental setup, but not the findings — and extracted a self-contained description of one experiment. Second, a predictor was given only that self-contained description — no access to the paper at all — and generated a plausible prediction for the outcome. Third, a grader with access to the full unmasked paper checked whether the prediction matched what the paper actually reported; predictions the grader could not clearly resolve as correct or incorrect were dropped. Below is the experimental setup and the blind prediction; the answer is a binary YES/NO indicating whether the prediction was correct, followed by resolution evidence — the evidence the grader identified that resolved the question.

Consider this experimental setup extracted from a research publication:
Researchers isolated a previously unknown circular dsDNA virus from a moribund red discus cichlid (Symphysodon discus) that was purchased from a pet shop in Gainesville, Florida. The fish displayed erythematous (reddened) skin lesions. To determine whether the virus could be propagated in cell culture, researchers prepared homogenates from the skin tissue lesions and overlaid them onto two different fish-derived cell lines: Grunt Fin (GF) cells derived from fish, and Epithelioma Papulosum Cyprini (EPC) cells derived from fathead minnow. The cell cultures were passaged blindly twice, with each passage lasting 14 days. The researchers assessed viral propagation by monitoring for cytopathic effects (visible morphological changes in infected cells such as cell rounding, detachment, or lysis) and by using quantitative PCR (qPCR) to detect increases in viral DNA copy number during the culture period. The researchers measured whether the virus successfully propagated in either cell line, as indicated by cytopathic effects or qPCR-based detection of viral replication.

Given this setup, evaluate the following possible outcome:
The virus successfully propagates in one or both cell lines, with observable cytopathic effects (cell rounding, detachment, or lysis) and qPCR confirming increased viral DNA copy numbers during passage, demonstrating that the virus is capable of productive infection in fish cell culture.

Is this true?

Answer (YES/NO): NO